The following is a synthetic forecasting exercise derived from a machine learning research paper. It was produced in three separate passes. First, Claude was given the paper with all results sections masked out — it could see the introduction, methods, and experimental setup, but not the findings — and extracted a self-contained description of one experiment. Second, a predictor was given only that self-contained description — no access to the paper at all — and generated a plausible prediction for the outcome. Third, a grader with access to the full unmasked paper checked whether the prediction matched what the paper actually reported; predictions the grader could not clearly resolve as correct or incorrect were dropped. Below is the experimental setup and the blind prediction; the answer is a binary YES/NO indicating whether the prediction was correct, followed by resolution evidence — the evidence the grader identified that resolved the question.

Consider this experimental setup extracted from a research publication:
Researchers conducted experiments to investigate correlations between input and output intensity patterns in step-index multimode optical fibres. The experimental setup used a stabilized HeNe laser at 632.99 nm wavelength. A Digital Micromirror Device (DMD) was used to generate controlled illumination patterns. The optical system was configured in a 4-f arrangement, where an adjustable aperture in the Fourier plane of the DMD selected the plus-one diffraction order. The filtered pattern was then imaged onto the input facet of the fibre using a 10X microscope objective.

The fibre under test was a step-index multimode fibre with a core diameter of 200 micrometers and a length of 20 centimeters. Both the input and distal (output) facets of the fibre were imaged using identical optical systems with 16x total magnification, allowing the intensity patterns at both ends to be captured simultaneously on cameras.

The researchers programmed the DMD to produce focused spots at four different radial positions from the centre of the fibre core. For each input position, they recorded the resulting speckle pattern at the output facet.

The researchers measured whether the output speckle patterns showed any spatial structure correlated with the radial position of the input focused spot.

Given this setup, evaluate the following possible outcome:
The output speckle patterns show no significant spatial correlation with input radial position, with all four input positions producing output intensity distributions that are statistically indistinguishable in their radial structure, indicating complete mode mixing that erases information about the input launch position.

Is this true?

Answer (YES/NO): NO